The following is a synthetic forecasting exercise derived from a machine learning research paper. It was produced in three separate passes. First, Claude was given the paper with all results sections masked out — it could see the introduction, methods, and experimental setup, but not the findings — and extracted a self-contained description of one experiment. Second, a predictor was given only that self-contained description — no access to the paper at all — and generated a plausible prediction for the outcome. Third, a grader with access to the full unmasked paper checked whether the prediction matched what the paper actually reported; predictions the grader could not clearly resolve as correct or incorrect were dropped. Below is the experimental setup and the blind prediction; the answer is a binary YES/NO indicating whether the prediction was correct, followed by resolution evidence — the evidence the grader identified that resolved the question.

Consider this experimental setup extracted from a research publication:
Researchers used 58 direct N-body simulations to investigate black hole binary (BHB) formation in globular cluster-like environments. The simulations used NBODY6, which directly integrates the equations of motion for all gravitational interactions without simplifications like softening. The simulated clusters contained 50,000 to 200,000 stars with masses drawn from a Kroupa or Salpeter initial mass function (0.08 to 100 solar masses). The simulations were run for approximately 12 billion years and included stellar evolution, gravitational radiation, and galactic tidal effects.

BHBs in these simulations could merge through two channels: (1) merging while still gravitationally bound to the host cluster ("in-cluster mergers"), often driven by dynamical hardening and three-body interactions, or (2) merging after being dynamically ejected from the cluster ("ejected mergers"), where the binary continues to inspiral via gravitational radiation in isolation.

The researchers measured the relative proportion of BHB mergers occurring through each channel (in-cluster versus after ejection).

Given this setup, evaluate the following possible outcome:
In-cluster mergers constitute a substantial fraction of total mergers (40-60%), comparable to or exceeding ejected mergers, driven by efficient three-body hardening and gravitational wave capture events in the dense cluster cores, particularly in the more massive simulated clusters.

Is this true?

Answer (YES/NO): NO